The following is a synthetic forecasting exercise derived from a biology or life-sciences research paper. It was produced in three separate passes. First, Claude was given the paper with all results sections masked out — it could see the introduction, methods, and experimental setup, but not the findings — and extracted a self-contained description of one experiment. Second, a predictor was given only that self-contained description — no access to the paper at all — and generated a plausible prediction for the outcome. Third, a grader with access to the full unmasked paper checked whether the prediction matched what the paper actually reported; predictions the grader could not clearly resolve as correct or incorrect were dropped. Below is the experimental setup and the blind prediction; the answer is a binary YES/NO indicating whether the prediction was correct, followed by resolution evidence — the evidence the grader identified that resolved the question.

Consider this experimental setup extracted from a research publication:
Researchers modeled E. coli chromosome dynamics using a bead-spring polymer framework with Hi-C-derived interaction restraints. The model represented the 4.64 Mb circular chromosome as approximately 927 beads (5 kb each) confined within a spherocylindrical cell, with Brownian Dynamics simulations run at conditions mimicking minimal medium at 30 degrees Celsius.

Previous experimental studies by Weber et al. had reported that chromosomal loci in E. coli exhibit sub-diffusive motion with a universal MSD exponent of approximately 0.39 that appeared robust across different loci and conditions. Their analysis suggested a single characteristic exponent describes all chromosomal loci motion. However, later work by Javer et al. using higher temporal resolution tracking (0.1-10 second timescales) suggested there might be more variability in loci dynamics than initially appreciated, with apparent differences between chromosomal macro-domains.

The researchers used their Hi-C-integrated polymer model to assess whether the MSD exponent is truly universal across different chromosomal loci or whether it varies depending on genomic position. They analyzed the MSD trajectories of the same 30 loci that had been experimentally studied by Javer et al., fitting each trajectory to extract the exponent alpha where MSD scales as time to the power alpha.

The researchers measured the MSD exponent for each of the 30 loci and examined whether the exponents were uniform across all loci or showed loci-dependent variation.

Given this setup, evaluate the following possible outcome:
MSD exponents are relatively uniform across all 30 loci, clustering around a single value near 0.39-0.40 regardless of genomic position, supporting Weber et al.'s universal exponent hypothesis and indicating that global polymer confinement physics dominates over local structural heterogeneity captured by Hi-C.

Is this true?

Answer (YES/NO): NO